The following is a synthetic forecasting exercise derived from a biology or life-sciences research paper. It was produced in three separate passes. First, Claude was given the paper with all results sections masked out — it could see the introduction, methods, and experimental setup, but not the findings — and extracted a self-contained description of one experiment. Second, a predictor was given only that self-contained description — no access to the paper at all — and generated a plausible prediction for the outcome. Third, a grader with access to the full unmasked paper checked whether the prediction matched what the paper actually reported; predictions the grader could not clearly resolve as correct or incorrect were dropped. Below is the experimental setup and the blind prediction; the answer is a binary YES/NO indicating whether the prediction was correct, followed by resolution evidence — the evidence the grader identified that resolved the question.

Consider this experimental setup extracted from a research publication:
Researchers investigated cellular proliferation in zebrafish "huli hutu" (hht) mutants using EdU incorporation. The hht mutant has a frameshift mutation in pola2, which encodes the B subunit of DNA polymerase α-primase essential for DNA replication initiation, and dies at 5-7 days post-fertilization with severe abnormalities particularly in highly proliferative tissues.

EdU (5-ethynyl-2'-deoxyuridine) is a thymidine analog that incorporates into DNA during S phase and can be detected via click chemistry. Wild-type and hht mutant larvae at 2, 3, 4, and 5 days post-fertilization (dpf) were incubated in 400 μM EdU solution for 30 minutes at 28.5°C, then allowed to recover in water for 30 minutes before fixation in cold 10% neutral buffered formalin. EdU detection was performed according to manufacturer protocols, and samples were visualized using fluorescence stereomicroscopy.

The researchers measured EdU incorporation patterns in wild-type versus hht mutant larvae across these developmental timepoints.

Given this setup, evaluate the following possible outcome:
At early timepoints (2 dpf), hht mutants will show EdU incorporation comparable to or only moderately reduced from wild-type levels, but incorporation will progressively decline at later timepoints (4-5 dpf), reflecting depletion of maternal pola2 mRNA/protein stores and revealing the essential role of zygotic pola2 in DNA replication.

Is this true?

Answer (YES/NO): NO